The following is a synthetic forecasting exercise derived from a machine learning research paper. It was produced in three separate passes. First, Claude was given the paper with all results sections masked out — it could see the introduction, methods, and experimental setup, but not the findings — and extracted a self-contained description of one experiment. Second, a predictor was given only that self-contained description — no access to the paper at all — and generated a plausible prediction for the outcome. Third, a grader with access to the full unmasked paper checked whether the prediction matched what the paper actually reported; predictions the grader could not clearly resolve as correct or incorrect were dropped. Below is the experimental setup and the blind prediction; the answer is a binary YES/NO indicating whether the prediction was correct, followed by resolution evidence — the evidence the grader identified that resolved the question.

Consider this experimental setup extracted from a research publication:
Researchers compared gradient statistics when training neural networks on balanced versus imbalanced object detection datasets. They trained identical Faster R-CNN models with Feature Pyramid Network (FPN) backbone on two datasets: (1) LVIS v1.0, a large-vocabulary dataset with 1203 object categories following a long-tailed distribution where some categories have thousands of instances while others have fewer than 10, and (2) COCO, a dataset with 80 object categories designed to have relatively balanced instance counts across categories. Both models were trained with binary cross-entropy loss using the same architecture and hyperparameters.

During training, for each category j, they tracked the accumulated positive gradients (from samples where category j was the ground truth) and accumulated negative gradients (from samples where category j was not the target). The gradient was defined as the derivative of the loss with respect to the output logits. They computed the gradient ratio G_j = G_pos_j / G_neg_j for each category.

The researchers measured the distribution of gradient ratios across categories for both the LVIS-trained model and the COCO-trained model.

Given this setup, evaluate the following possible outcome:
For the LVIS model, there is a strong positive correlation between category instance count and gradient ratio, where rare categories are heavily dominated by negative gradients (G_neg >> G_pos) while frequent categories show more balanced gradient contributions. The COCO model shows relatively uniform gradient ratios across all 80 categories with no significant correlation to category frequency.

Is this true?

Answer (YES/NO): YES